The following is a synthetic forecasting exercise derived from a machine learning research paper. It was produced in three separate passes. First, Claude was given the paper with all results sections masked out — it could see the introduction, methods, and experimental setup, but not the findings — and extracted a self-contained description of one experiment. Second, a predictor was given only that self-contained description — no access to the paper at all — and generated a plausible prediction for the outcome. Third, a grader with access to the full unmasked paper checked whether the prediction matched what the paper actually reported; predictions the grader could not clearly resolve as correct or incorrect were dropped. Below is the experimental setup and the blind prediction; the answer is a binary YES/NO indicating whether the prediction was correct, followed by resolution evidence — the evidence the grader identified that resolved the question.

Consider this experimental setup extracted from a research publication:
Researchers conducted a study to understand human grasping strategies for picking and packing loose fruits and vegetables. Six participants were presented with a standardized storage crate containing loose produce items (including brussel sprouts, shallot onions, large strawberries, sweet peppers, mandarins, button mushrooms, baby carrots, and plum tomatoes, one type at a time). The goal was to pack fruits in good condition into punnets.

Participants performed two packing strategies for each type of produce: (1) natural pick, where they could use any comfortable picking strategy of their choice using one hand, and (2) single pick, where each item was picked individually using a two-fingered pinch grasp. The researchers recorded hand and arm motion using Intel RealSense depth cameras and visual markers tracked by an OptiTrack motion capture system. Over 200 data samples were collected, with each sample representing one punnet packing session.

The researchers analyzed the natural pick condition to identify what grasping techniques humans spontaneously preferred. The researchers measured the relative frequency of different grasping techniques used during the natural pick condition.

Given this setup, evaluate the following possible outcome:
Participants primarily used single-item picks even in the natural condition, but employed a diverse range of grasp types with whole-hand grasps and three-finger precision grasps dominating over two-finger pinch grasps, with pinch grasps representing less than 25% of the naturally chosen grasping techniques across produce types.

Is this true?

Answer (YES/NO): NO